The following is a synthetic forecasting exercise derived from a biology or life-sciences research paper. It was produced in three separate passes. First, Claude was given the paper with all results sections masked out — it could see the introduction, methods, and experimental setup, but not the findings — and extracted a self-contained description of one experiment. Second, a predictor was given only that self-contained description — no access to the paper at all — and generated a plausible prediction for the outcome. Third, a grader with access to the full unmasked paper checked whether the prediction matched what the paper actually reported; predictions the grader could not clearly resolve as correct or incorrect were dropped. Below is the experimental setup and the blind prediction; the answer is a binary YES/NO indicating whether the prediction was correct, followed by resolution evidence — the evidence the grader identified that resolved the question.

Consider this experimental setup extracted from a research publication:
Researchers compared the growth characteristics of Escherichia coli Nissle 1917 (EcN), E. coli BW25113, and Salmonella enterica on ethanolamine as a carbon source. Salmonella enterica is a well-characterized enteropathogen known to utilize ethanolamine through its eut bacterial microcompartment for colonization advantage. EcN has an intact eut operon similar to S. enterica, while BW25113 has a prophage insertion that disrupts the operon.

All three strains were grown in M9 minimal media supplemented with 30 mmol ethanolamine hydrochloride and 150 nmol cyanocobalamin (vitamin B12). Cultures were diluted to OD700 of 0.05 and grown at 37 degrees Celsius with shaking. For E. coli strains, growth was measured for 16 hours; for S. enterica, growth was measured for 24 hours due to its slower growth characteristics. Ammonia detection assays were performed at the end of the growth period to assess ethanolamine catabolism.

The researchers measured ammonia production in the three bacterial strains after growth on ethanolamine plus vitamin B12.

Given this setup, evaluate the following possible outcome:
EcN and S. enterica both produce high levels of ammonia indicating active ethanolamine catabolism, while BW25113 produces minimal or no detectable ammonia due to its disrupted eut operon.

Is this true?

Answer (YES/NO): NO